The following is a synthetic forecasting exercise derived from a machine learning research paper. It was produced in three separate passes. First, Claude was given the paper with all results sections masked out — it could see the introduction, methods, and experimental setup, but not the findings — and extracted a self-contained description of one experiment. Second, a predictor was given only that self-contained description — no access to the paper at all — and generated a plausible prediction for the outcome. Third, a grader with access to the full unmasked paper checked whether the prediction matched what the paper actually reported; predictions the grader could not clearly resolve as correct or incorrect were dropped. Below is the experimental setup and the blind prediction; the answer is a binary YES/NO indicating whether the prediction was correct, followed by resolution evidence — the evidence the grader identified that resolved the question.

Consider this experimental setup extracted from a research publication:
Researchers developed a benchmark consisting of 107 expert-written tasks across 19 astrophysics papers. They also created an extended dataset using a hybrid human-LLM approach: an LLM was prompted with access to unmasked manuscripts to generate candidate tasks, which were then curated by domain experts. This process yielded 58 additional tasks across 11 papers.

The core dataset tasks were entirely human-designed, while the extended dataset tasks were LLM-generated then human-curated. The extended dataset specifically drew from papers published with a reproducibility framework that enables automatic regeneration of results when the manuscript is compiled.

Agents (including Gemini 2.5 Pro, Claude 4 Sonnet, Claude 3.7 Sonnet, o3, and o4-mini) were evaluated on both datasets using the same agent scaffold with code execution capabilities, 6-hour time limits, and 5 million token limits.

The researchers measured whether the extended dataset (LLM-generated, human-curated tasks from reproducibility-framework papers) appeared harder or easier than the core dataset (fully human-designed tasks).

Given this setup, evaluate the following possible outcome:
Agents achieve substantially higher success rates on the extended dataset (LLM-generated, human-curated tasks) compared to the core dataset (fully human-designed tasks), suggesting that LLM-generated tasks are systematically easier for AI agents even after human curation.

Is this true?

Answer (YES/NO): NO